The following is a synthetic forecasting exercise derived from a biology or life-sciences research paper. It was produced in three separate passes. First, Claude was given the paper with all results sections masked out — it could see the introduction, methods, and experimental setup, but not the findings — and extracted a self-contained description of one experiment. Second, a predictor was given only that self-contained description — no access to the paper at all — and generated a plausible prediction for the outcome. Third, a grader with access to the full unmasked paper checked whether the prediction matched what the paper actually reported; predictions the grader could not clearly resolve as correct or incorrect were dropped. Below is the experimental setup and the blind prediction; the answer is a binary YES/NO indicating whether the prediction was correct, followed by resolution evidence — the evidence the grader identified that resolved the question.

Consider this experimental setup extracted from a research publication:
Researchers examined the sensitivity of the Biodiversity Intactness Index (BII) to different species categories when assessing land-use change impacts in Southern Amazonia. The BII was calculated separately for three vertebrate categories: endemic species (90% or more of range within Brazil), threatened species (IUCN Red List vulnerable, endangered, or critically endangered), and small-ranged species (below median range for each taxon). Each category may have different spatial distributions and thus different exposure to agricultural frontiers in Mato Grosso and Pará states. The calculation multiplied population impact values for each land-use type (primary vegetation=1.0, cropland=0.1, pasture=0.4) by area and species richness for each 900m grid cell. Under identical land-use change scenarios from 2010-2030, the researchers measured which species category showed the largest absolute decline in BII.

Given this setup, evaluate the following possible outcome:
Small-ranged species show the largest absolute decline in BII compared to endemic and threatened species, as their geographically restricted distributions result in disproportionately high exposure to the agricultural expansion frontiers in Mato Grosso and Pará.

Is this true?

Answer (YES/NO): NO